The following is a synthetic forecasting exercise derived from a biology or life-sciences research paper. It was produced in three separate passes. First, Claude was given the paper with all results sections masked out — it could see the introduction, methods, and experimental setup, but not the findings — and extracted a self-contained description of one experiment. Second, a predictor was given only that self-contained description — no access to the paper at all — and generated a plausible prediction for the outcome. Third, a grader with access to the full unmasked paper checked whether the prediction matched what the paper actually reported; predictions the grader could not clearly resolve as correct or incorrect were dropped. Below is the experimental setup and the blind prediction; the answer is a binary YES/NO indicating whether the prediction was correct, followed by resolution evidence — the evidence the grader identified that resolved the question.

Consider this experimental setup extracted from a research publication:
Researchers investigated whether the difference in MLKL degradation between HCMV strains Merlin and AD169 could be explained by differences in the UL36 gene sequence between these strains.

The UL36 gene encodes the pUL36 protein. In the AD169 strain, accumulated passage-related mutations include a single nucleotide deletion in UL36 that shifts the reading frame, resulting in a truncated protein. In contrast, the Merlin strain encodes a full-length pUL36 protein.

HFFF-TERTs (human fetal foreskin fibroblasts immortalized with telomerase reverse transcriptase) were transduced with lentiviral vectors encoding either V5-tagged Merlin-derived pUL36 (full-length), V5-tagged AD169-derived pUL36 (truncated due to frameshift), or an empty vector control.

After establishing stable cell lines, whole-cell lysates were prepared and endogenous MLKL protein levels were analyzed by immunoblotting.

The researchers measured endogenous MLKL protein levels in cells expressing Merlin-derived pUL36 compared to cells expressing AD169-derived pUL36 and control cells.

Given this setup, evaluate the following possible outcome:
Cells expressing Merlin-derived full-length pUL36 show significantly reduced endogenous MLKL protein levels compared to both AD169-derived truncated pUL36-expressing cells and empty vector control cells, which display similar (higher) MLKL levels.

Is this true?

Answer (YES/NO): YES